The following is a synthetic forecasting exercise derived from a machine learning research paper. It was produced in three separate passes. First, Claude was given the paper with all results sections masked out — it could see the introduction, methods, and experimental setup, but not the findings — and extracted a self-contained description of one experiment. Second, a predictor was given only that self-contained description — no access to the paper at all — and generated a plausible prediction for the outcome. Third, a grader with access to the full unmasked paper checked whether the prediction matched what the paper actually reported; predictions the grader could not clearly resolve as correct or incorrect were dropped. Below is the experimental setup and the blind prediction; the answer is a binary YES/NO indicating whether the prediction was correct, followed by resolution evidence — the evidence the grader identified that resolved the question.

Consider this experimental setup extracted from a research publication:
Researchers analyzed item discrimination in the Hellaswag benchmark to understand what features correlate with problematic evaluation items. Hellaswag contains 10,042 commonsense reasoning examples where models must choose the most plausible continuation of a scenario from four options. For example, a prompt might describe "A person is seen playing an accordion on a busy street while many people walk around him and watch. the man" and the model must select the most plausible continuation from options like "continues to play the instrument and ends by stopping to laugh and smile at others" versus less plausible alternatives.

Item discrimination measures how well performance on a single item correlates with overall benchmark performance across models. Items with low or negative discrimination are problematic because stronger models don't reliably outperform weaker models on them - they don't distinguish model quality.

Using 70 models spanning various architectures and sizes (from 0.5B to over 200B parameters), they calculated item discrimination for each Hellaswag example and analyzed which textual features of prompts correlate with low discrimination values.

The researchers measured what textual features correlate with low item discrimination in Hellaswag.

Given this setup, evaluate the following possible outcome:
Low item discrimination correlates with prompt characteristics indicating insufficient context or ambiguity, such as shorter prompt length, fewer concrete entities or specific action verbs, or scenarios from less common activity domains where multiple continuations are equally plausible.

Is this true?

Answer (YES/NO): NO